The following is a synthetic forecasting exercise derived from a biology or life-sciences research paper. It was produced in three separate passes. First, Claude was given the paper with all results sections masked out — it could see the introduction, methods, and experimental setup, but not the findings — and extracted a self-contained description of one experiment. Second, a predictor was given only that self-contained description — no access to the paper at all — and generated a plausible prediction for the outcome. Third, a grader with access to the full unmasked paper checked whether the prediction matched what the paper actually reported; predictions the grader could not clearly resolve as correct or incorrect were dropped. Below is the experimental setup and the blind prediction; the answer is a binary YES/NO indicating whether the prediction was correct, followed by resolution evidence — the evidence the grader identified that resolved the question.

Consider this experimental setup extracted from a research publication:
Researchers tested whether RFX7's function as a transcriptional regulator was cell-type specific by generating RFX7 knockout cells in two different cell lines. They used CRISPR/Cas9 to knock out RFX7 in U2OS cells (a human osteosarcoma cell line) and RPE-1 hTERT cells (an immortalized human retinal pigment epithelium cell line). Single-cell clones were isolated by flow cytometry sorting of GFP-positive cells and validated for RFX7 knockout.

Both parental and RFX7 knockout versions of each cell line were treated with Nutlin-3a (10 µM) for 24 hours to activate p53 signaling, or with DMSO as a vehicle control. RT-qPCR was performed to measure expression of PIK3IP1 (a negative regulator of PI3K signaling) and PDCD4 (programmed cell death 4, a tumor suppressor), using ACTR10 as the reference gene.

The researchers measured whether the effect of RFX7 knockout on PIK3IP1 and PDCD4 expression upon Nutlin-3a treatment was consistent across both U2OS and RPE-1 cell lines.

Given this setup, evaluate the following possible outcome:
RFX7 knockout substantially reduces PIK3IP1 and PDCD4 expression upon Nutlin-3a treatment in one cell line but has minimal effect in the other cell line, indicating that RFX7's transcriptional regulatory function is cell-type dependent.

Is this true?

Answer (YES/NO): NO